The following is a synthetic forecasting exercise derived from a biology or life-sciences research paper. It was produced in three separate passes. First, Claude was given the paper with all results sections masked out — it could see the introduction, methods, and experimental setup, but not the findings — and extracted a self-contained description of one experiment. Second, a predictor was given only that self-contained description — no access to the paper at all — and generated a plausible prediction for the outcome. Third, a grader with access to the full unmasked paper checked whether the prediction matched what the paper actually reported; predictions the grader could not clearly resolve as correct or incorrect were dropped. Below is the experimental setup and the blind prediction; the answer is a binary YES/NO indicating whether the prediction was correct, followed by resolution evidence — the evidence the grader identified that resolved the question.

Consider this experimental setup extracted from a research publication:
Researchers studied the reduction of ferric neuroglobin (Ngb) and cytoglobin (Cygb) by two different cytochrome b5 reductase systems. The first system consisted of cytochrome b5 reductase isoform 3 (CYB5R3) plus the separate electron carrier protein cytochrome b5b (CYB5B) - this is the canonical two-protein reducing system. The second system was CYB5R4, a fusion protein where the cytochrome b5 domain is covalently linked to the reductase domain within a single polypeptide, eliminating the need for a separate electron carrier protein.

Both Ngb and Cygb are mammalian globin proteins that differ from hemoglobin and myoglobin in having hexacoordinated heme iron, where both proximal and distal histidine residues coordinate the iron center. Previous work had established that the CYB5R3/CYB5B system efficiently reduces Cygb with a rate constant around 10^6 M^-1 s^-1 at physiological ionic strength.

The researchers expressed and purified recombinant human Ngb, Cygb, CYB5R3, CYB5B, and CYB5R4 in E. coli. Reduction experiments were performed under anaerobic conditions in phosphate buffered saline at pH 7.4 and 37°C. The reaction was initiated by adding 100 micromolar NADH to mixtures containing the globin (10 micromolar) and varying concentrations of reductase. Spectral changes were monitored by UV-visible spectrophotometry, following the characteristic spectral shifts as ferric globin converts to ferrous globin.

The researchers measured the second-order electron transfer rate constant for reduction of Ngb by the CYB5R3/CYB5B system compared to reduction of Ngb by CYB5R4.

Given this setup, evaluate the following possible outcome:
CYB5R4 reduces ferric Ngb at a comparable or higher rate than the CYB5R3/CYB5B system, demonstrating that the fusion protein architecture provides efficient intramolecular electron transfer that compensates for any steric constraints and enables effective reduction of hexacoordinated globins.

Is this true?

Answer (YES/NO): YES